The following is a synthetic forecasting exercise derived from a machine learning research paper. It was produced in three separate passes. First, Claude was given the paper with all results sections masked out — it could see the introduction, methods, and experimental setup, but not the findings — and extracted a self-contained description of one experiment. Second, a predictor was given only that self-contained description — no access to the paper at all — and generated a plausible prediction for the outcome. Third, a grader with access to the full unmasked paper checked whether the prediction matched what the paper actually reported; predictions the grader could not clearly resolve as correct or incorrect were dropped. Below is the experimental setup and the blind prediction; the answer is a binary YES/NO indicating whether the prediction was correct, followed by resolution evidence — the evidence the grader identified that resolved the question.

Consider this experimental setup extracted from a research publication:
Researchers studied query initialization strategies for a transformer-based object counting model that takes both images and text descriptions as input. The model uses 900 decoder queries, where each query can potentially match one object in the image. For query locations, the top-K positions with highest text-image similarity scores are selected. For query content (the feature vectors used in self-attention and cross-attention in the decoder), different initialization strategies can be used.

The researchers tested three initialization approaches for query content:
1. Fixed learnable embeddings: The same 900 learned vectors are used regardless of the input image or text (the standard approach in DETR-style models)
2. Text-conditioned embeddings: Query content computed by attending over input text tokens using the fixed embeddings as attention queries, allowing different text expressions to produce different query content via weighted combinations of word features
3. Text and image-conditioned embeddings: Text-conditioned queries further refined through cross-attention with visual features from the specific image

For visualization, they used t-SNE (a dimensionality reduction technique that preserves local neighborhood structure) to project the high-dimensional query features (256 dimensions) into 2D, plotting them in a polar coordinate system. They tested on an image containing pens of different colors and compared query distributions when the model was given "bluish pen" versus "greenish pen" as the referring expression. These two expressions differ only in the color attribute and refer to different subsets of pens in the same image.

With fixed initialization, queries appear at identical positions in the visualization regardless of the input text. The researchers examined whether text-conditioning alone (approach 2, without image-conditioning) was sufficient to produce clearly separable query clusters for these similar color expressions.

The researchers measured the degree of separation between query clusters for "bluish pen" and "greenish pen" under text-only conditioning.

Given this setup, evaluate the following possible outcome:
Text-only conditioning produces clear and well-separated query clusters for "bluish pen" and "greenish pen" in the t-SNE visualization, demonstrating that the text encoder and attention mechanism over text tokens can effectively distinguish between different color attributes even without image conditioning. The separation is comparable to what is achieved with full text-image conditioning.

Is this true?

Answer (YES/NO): NO